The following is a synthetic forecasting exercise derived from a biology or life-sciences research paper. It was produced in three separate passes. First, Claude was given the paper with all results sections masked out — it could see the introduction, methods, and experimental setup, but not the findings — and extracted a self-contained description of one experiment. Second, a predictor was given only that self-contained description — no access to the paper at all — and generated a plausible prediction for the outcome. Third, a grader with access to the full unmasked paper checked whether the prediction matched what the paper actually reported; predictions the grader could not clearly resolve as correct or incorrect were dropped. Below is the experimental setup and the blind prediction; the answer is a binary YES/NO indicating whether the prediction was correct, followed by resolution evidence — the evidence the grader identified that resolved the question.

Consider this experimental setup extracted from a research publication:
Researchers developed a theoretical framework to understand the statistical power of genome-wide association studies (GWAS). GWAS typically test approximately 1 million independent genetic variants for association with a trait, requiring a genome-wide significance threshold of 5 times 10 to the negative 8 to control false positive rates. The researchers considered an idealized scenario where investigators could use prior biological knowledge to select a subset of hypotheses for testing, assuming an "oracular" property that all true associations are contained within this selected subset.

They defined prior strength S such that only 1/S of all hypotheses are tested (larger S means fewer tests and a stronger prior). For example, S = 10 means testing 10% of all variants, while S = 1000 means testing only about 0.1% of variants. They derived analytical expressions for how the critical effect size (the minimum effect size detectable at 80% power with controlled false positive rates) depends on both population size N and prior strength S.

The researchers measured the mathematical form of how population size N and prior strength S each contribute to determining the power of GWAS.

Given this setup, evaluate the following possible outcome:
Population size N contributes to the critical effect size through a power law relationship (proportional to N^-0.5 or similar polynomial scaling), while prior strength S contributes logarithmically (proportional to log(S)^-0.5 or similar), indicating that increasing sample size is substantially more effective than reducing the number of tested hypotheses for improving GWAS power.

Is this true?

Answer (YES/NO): YES